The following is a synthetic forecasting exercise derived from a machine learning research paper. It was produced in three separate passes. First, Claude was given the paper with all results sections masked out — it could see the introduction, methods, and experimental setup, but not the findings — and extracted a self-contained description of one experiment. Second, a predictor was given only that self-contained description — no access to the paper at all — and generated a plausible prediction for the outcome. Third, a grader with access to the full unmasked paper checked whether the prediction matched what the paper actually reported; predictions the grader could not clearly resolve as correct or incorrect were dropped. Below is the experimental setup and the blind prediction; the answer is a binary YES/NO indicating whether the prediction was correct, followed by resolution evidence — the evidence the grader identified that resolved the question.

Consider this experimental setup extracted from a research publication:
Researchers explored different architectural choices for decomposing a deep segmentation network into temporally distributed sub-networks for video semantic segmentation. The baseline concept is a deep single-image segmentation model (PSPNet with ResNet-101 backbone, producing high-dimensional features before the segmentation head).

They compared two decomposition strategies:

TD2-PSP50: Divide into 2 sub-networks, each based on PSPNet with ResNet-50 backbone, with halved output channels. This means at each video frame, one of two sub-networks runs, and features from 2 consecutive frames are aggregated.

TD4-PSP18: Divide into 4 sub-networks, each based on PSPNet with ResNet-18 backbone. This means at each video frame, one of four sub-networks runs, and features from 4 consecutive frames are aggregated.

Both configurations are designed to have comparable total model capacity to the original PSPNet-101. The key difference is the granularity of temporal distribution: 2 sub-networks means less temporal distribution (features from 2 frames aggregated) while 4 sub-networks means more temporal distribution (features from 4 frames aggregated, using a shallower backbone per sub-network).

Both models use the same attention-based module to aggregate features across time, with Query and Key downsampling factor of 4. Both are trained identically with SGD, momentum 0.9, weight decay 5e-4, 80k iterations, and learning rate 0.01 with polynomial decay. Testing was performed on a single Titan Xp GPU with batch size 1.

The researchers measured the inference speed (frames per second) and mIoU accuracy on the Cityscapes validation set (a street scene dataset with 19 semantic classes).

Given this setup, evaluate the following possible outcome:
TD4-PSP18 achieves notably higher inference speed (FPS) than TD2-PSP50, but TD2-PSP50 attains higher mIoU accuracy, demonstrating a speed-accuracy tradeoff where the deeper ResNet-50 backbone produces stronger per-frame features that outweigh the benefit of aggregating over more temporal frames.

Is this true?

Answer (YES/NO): YES